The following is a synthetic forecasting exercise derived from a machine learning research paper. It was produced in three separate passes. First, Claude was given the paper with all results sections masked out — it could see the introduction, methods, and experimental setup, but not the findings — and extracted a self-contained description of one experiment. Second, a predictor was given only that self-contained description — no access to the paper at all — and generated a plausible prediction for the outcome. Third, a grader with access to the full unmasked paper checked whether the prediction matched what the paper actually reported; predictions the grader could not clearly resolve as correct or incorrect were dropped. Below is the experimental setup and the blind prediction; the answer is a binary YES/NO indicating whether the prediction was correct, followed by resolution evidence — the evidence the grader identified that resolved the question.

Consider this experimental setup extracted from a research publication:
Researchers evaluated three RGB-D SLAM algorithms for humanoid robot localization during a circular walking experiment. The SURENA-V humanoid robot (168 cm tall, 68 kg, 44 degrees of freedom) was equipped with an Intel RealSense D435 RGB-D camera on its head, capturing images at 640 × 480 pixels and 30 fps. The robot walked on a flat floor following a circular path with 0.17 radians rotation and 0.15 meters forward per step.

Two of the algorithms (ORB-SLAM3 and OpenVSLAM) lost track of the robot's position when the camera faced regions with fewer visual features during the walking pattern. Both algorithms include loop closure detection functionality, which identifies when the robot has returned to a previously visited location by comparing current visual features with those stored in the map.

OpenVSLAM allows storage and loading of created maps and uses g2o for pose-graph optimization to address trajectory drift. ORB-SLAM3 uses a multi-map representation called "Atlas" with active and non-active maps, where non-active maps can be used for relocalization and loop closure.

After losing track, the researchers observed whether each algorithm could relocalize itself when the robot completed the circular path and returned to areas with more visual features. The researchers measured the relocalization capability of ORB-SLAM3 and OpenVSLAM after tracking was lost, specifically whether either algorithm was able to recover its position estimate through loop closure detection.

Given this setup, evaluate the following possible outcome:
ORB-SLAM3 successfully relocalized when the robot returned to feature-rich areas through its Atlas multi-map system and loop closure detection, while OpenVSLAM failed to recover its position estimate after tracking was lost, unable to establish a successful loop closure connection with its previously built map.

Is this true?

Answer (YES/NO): NO